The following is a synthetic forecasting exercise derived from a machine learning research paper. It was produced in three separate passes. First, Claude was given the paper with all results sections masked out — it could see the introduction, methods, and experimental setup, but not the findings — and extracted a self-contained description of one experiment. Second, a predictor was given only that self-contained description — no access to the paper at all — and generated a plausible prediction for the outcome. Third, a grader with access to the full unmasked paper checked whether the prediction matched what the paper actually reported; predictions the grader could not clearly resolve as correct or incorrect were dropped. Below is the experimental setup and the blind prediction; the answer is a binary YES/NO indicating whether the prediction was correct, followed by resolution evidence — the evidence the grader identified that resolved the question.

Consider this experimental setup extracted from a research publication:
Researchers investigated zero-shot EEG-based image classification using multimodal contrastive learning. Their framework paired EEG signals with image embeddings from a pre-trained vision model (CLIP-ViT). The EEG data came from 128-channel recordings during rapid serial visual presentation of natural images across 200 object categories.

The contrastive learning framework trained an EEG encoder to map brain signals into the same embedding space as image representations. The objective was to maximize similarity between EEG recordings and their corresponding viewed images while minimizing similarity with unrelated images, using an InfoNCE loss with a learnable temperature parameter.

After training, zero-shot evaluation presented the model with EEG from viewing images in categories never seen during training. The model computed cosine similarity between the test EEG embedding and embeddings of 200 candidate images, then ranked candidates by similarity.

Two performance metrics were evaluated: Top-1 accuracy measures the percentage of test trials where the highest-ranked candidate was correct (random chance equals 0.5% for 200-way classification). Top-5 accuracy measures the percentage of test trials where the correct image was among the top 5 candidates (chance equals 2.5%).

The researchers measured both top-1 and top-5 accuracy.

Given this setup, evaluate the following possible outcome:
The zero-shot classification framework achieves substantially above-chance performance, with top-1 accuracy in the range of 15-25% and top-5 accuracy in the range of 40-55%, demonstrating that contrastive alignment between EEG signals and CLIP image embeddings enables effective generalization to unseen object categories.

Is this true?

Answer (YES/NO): YES